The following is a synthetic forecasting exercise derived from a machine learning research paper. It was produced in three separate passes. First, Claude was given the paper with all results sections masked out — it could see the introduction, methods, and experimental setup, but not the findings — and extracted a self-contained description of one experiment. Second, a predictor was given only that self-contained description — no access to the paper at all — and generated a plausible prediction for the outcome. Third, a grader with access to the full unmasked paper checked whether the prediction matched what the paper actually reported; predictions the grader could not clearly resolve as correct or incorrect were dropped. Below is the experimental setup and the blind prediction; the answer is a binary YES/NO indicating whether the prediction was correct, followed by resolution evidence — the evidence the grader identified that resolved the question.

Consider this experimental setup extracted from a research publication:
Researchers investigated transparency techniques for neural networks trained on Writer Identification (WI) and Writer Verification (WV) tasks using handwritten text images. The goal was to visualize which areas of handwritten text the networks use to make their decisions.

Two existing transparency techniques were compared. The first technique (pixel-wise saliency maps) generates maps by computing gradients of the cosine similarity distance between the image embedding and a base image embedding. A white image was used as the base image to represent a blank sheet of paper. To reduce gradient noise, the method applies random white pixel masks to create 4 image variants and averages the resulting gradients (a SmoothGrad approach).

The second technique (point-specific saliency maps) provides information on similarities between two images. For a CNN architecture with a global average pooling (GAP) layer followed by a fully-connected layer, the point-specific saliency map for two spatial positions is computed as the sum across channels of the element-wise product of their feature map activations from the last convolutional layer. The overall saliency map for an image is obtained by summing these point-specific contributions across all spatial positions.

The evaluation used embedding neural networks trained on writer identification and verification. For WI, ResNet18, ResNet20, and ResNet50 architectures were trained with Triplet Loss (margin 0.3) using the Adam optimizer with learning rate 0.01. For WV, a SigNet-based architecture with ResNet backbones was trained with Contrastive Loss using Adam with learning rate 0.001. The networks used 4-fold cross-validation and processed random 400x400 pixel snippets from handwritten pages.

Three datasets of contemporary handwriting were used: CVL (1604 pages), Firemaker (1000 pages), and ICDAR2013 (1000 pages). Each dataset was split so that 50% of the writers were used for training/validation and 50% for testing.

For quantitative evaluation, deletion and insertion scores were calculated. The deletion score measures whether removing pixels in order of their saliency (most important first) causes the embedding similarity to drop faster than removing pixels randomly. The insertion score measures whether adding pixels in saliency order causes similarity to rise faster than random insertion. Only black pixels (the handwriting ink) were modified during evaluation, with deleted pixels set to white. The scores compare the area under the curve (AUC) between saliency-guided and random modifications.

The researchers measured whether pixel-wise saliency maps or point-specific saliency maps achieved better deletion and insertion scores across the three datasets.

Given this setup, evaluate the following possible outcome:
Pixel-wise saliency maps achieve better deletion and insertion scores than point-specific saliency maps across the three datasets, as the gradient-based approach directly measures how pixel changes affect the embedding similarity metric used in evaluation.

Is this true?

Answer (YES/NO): NO